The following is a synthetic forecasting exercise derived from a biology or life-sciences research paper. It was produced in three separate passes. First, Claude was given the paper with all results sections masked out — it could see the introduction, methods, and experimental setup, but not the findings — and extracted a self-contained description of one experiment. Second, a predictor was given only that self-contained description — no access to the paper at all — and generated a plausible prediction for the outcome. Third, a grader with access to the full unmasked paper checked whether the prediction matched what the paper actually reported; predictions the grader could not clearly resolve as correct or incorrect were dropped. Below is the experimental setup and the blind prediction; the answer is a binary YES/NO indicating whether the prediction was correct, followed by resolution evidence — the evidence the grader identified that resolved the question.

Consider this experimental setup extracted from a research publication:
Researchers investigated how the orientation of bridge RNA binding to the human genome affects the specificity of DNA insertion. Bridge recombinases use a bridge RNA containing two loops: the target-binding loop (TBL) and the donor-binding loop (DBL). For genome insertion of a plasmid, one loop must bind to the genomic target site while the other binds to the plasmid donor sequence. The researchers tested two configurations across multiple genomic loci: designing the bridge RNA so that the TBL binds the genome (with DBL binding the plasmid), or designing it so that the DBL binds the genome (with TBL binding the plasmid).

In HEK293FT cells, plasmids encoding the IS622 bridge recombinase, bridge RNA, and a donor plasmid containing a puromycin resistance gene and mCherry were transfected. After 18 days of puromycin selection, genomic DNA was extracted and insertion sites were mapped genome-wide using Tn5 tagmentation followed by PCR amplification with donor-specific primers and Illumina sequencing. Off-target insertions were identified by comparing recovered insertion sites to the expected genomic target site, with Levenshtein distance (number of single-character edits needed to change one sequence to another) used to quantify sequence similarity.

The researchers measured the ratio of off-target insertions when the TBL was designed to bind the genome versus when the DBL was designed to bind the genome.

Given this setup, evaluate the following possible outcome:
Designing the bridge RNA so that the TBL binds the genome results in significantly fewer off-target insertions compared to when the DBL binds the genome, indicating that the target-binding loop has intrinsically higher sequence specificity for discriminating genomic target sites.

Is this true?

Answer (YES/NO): NO